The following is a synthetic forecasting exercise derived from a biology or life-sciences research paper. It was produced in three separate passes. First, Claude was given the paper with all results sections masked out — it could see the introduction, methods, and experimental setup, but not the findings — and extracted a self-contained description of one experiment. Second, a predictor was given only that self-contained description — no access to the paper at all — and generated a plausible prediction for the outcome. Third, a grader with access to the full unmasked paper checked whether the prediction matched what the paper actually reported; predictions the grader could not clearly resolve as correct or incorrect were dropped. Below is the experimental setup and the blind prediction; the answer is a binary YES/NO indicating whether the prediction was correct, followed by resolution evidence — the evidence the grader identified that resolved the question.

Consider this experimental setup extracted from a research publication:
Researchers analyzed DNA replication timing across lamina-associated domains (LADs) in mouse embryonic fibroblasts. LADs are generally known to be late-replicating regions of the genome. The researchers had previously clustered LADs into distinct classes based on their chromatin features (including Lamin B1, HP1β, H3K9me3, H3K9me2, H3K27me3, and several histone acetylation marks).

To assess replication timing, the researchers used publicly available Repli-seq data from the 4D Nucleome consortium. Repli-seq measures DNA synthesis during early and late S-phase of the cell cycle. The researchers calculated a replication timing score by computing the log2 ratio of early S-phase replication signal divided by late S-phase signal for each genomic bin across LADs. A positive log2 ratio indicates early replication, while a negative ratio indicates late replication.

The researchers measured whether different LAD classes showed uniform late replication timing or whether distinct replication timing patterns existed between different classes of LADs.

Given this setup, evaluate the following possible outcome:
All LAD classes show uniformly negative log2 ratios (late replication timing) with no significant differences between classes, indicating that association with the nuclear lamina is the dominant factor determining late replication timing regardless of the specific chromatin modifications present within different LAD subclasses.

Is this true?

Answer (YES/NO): NO